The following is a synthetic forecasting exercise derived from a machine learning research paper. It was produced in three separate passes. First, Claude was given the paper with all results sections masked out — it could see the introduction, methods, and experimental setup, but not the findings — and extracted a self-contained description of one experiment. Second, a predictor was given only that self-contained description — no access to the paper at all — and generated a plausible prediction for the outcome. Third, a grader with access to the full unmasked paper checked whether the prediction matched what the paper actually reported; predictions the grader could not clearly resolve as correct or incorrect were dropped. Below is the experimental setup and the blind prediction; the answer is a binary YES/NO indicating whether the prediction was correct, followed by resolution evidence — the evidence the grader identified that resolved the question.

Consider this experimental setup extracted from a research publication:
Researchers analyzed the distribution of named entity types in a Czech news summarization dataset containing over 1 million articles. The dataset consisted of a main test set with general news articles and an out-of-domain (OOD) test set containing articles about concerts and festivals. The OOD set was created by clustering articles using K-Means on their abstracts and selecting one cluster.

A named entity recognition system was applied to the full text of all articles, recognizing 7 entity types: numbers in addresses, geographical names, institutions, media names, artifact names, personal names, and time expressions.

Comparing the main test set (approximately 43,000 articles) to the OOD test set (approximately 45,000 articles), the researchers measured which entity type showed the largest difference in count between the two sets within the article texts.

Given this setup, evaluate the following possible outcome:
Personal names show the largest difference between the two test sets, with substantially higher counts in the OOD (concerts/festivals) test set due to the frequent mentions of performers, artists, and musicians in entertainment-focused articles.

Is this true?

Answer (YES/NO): YES